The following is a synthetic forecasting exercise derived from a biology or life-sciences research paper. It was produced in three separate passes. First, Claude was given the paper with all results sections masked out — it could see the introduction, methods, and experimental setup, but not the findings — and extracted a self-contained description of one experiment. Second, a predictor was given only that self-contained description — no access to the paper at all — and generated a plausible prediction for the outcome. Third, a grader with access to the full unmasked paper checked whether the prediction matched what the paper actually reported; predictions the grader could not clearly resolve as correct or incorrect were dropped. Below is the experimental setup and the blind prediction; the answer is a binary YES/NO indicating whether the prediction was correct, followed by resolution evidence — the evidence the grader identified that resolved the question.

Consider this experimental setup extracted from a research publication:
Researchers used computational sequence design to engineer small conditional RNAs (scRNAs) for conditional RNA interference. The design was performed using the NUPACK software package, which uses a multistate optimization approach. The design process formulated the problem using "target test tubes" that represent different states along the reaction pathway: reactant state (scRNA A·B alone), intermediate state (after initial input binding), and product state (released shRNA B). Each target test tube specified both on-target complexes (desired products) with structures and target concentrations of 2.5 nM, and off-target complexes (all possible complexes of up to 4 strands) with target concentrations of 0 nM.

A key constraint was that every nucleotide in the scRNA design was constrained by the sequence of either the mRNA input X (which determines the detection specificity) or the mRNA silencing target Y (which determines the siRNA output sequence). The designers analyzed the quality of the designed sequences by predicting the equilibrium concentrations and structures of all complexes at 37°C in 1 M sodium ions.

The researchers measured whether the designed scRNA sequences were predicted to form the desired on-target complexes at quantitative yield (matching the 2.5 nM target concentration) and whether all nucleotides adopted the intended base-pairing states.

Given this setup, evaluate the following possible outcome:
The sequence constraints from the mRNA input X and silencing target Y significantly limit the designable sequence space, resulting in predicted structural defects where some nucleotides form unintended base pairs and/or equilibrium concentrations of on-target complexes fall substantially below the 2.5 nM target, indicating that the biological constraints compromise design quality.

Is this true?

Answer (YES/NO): YES